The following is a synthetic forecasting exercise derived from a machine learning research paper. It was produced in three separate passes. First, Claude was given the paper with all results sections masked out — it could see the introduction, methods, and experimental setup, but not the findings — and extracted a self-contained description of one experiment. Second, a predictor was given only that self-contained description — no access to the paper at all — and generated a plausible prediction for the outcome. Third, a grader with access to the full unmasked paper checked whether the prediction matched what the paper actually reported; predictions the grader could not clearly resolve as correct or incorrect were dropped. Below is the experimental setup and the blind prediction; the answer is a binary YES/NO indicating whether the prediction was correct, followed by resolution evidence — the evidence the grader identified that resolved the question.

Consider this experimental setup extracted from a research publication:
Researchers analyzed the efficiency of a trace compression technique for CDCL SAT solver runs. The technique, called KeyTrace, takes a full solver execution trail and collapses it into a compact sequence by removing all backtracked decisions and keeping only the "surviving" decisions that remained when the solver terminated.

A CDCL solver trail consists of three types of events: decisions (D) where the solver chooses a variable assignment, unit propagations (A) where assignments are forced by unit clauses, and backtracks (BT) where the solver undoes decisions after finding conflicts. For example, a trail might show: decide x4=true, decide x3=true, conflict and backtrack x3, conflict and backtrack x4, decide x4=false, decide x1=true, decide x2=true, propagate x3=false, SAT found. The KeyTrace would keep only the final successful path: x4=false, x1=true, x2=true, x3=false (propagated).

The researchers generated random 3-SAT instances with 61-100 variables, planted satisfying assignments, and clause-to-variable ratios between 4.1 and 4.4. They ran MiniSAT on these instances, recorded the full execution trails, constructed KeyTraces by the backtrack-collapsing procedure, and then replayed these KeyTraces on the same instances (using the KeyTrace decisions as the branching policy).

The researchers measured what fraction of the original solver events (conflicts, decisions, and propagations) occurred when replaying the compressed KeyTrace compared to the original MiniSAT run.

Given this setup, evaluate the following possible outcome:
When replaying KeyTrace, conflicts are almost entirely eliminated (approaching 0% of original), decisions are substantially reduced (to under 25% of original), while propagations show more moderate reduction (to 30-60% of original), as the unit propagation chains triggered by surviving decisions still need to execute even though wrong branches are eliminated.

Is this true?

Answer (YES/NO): NO